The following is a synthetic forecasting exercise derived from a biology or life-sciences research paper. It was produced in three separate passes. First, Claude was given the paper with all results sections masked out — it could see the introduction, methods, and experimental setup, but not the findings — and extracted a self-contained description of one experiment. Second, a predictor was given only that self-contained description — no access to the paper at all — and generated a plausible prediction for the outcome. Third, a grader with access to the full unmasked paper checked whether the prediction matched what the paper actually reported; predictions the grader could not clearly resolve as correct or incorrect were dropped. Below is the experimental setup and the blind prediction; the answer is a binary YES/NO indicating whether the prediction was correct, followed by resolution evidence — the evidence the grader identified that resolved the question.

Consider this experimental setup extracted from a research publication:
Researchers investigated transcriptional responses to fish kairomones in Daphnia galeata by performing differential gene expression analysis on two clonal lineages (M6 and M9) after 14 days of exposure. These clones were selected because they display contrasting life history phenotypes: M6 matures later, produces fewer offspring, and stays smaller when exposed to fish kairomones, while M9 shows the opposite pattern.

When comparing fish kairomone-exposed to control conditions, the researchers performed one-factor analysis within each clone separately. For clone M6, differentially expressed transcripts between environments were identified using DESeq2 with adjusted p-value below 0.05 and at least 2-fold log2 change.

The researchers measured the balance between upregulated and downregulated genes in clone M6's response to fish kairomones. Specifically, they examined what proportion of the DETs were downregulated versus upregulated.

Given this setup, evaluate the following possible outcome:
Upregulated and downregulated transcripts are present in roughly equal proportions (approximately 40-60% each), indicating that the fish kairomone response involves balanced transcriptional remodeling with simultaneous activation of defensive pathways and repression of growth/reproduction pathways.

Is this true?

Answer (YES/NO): NO